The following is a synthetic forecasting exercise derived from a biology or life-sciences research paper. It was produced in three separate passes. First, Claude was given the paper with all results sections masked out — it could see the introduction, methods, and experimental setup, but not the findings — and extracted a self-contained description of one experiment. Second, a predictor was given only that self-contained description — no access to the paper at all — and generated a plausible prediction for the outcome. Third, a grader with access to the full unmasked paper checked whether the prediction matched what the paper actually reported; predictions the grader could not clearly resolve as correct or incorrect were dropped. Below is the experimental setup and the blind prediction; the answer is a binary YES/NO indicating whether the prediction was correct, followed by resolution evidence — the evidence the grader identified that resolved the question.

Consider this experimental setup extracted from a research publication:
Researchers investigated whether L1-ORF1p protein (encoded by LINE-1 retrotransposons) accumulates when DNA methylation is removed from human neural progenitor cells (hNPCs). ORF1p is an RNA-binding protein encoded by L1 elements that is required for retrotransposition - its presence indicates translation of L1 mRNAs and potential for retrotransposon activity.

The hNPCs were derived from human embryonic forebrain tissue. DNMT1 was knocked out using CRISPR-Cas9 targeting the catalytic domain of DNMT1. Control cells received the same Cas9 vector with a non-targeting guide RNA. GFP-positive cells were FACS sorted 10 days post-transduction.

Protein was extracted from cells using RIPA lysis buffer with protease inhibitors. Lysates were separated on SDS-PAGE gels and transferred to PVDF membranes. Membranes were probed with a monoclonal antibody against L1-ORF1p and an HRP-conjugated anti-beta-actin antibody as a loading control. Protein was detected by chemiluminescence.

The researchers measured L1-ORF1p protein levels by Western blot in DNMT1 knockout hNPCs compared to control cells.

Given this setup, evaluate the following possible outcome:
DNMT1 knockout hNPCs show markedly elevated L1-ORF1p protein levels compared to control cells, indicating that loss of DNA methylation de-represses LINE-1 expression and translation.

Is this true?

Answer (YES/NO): YES